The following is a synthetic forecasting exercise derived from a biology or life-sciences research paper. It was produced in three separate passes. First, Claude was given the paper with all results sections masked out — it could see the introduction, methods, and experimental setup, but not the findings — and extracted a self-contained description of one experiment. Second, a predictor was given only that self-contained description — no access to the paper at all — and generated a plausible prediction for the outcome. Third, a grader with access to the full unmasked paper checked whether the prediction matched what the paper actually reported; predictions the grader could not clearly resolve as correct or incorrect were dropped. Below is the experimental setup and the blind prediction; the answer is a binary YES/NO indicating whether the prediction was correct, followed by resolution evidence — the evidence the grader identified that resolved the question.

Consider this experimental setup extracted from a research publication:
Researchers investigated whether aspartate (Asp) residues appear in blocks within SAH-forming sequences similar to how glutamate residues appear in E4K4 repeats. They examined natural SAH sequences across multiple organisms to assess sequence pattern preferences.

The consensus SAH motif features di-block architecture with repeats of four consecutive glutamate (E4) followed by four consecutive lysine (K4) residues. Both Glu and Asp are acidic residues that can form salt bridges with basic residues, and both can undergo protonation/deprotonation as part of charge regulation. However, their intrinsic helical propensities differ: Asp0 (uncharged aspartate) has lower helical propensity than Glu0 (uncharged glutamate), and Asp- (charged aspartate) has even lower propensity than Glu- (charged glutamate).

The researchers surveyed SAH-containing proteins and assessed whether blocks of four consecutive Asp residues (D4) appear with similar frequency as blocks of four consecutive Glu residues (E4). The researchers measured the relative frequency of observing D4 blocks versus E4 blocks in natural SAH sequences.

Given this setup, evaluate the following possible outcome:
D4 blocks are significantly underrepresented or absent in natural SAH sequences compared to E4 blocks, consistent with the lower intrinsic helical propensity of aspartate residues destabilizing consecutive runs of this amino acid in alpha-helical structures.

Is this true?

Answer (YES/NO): YES